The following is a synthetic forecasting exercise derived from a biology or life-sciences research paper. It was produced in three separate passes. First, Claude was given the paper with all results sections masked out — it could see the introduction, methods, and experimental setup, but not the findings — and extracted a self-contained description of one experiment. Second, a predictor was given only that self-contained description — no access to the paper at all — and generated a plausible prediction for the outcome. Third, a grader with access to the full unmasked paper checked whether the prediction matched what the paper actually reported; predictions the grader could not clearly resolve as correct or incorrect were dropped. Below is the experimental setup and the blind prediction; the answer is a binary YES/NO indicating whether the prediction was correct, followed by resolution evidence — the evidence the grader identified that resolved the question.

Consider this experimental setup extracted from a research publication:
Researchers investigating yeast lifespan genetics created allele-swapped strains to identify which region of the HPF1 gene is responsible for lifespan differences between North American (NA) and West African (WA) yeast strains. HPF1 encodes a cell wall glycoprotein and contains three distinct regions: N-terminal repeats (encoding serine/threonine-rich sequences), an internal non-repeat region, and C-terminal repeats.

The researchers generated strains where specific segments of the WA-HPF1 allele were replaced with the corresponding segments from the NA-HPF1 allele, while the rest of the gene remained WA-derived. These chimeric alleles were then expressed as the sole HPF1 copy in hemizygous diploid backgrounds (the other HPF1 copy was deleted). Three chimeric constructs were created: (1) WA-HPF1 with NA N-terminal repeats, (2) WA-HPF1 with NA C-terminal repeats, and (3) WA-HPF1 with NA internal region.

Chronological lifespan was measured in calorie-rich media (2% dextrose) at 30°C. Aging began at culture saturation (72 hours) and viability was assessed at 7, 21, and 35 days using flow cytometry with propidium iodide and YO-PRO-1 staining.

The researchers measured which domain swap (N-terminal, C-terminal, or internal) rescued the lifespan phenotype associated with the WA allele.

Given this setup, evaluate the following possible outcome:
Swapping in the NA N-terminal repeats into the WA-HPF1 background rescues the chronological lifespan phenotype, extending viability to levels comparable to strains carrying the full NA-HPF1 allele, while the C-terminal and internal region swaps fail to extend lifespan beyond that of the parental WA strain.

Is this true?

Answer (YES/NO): YES